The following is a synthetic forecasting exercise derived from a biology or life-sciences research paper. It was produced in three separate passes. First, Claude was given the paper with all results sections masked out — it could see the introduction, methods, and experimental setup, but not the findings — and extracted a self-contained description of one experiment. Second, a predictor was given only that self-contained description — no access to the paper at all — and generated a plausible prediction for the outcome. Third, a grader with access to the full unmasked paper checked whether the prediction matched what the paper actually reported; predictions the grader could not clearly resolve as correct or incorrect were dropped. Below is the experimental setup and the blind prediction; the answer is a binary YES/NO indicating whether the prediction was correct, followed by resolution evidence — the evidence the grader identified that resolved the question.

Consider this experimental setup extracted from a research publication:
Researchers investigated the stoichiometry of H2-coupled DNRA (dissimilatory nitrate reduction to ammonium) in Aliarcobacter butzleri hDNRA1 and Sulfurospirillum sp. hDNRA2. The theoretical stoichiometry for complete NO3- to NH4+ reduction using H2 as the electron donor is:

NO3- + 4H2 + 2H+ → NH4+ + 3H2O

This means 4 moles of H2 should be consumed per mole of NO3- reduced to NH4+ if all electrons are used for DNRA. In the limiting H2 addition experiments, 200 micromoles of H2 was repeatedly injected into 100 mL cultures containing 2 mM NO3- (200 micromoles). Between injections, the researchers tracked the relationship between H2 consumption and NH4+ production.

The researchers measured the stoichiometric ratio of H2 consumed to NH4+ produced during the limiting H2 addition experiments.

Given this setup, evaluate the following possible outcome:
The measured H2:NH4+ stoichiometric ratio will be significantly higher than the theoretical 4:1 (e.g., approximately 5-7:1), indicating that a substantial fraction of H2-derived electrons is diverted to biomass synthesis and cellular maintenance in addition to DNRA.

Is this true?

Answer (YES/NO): YES